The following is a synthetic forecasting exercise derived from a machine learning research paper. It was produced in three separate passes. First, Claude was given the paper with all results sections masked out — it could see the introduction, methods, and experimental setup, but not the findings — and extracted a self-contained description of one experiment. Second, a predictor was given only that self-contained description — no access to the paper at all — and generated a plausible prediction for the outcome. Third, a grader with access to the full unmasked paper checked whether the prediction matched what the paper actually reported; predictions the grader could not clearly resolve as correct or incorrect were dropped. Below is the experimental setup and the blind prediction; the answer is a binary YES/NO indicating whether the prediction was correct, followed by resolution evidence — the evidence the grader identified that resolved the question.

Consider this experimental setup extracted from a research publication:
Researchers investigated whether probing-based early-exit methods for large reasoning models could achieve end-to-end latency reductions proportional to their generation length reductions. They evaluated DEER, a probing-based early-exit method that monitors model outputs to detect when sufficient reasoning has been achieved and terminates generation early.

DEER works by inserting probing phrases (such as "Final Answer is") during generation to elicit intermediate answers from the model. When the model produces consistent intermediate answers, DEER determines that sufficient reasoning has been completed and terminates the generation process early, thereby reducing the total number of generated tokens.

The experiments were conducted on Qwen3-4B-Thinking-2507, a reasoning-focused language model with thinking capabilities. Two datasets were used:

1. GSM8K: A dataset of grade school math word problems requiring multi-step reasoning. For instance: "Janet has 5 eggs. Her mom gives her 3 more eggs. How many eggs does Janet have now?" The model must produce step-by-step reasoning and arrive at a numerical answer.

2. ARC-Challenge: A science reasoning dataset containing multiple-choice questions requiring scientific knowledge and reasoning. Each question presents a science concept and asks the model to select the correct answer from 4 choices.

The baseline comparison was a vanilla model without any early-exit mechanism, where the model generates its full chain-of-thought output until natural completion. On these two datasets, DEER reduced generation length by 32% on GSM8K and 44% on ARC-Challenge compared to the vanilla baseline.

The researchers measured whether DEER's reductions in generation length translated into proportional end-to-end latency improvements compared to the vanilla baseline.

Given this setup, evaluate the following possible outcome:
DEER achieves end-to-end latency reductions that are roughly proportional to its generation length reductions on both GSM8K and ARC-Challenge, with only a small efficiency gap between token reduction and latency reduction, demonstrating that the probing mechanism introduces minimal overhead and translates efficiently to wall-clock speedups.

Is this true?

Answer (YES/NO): NO